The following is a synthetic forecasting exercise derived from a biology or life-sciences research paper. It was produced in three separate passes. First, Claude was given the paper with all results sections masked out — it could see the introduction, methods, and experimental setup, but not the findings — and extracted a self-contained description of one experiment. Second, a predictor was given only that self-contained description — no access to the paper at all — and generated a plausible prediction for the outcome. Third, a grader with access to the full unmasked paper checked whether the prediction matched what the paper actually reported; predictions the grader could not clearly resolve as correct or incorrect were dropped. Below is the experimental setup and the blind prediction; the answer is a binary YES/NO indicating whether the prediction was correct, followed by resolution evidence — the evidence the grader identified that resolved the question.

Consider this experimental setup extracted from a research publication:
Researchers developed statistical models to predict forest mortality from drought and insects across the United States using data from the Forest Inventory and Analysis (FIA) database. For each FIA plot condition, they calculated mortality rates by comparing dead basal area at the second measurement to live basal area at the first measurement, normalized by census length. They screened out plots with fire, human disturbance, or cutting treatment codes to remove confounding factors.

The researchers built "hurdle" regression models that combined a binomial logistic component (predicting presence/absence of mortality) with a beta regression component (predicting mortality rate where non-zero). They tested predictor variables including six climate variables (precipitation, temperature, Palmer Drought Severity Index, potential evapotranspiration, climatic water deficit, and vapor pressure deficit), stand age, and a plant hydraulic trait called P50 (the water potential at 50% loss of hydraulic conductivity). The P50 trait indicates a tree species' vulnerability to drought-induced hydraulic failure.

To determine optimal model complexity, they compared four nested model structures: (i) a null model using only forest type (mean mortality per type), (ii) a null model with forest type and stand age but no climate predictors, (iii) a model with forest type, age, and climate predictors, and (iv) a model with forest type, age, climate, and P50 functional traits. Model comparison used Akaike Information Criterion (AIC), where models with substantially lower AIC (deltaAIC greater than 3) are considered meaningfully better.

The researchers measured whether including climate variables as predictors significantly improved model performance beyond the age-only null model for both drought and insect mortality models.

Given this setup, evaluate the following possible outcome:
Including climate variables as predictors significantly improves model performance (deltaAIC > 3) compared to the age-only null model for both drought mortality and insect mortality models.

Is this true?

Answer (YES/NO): YES